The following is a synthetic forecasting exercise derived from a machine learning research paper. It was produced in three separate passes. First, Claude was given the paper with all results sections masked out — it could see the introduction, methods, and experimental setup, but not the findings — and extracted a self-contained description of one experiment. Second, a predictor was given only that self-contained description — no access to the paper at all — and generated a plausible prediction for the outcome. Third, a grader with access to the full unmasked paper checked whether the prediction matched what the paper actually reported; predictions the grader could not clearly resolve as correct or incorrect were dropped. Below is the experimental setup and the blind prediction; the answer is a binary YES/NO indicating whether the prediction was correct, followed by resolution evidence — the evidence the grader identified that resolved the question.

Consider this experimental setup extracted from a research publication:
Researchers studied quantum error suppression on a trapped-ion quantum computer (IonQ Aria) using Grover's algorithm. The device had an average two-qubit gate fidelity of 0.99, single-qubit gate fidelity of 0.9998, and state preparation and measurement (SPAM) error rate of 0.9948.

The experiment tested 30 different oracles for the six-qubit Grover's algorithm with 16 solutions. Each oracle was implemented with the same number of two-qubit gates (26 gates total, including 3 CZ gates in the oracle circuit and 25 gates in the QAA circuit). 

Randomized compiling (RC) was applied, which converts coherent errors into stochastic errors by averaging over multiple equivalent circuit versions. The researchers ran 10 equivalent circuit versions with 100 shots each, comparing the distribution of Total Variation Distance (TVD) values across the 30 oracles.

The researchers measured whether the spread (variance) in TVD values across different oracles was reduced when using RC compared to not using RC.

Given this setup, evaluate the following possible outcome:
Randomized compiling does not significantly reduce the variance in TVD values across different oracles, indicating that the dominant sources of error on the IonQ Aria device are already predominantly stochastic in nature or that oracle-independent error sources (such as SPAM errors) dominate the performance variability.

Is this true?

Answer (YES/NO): NO